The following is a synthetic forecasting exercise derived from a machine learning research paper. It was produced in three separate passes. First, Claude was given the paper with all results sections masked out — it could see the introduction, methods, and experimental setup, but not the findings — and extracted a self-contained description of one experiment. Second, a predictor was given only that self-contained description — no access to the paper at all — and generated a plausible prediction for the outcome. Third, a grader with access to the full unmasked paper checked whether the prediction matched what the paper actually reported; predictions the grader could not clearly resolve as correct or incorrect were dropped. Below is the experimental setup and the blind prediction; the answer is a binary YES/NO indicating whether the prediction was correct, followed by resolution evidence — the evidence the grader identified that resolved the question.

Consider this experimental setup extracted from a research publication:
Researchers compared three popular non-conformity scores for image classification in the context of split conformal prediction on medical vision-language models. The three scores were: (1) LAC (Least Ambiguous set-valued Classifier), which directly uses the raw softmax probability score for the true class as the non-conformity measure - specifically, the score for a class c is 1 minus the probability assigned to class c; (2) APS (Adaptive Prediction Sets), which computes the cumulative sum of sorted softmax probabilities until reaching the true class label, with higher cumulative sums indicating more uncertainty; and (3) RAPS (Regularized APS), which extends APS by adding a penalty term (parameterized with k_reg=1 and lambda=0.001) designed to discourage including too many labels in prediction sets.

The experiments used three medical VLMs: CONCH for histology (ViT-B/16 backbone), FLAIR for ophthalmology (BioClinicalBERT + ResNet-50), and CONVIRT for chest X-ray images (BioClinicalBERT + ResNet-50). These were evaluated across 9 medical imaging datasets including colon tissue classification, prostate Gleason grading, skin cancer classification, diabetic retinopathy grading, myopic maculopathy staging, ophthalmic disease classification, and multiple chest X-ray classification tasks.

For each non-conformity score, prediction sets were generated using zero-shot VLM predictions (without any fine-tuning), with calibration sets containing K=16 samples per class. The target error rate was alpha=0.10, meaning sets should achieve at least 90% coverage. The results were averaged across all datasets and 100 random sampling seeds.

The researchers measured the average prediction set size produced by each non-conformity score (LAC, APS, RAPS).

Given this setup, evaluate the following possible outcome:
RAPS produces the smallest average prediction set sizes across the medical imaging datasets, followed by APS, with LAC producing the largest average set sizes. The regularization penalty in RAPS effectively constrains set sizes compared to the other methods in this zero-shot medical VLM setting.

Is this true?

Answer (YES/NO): NO